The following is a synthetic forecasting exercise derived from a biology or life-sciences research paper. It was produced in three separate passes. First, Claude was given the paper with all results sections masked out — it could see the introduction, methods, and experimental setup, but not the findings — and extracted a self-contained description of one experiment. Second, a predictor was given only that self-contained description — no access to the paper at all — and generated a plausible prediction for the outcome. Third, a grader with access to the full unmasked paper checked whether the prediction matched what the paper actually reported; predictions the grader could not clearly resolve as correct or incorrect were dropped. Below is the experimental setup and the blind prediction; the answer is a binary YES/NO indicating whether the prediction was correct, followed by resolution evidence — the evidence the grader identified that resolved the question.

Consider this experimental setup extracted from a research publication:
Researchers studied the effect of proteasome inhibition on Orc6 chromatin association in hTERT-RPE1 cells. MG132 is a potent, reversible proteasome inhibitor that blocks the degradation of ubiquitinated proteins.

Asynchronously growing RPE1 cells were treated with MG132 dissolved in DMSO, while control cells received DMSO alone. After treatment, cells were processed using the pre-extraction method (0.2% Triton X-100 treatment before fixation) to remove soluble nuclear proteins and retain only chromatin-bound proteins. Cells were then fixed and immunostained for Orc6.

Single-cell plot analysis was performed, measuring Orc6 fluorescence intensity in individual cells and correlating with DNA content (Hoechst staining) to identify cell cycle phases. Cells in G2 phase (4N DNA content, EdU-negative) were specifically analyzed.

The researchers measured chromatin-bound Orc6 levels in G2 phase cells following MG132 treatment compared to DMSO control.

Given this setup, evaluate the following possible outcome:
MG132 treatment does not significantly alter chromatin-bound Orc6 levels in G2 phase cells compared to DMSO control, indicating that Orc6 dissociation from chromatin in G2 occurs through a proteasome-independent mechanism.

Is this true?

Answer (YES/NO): NO